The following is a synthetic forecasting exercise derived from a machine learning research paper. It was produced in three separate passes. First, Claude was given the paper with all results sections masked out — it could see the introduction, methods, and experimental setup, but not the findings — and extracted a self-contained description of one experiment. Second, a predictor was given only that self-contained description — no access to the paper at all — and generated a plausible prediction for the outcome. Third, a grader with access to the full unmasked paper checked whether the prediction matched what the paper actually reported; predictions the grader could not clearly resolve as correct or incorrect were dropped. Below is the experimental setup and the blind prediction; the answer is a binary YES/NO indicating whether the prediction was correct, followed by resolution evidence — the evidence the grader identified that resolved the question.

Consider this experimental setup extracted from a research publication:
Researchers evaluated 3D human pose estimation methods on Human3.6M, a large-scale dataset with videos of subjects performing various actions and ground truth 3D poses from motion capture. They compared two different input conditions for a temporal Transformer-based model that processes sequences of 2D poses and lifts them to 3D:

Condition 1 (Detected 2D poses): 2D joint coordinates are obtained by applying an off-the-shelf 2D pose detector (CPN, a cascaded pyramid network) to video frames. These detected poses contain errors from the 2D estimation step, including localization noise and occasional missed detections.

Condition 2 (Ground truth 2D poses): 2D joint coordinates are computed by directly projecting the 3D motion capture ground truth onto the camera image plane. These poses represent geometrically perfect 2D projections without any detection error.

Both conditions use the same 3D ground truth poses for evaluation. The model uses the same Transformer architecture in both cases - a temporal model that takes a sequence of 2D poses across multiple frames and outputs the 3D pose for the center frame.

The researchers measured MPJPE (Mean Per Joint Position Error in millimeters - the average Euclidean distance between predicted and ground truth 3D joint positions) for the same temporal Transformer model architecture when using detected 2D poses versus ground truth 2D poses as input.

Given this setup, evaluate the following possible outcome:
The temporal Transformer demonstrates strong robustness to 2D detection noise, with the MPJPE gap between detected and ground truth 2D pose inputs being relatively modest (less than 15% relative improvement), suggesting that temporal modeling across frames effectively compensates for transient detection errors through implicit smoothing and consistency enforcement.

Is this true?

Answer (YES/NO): NO